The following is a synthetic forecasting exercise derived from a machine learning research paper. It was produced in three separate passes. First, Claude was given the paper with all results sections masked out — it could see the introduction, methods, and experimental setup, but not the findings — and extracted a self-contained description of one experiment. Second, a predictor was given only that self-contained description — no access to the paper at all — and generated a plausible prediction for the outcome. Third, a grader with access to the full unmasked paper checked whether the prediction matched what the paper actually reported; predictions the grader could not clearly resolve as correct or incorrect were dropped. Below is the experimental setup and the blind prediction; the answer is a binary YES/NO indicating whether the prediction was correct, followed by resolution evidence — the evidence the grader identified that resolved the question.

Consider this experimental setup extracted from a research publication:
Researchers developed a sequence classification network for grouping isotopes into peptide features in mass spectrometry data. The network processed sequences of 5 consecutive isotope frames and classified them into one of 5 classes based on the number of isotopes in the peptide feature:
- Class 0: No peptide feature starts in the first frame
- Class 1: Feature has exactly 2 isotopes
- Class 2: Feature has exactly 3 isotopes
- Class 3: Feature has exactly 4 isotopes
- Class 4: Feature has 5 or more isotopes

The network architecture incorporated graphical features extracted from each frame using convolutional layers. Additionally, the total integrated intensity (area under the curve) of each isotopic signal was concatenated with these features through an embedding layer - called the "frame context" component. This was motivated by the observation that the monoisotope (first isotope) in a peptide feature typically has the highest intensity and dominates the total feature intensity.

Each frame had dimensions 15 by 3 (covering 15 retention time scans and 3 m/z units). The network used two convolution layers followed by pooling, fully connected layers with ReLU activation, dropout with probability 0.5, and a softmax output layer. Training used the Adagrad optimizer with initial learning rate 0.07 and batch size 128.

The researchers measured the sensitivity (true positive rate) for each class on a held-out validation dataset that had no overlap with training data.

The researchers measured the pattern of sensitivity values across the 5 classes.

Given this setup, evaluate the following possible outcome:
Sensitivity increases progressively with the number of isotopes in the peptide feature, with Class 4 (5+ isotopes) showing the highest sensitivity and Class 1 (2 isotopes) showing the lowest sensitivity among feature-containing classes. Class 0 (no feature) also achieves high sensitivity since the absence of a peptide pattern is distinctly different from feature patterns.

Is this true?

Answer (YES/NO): NO